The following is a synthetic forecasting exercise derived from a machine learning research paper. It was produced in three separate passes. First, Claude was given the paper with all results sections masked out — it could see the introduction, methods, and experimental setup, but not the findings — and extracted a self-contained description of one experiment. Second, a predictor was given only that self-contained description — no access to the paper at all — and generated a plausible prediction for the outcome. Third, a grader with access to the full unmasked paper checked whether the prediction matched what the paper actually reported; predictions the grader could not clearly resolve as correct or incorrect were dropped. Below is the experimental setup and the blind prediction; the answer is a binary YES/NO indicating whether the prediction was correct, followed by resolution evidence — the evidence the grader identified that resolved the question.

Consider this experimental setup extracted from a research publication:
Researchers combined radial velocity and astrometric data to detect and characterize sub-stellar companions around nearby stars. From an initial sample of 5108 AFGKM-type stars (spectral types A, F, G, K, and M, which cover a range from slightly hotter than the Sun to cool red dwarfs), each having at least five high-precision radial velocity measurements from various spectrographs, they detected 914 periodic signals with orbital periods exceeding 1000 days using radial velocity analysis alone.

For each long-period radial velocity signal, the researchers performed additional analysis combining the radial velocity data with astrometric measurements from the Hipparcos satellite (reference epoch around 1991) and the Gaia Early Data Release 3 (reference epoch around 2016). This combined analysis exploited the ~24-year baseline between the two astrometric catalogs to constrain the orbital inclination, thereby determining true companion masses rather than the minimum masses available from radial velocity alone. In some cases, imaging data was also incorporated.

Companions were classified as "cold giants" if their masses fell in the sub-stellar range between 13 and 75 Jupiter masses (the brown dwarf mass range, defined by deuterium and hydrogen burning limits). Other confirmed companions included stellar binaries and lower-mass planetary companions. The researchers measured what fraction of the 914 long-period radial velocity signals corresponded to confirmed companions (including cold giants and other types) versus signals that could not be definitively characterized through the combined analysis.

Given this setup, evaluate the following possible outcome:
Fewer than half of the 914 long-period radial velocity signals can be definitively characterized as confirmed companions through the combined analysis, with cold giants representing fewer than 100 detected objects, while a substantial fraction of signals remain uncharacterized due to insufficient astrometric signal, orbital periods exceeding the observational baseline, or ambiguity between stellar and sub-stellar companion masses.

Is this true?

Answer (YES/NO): NO